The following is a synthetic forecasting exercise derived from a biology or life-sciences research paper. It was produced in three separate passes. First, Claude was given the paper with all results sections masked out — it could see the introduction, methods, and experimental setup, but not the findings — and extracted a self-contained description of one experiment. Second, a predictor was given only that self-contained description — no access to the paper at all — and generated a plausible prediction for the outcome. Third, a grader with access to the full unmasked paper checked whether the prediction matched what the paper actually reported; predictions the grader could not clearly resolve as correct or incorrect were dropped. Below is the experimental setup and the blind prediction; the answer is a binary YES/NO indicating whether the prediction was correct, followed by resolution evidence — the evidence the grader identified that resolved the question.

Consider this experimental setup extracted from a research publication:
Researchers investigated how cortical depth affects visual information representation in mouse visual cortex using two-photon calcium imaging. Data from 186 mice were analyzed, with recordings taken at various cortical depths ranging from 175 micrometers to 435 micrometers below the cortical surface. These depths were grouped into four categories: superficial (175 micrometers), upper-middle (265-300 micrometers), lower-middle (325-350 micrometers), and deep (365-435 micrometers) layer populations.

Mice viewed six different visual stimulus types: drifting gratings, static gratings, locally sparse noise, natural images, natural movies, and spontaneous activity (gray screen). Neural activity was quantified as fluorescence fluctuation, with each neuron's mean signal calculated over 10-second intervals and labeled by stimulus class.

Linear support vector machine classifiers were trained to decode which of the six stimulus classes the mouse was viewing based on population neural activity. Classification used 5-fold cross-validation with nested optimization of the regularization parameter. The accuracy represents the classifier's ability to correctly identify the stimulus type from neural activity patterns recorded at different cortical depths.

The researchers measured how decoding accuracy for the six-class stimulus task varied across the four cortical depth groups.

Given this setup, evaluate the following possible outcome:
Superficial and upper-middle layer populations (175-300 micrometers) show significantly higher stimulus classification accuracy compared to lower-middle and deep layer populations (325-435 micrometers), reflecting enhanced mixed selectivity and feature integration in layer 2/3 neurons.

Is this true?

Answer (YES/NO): NO